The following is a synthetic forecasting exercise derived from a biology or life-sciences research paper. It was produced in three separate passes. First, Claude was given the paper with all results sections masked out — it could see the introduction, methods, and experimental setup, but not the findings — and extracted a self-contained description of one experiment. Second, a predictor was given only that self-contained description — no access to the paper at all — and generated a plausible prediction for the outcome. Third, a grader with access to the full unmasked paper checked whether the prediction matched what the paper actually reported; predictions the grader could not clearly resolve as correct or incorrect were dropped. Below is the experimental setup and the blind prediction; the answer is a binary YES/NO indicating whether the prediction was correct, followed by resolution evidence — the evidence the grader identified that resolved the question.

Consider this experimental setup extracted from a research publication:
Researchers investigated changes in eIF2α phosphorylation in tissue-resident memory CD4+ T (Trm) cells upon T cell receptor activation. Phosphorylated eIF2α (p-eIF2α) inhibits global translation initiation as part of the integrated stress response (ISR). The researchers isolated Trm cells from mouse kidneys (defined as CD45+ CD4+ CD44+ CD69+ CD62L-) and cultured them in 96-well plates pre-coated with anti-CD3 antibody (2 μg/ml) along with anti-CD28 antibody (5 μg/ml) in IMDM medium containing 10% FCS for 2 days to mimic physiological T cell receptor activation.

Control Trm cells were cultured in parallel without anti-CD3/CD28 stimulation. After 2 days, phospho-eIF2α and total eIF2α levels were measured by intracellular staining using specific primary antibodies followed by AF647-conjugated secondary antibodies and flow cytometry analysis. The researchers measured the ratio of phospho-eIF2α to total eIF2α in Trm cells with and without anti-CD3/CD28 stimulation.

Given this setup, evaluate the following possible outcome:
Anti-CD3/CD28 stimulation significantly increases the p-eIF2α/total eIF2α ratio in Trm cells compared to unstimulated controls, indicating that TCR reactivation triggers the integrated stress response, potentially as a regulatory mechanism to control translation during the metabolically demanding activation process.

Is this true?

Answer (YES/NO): NO